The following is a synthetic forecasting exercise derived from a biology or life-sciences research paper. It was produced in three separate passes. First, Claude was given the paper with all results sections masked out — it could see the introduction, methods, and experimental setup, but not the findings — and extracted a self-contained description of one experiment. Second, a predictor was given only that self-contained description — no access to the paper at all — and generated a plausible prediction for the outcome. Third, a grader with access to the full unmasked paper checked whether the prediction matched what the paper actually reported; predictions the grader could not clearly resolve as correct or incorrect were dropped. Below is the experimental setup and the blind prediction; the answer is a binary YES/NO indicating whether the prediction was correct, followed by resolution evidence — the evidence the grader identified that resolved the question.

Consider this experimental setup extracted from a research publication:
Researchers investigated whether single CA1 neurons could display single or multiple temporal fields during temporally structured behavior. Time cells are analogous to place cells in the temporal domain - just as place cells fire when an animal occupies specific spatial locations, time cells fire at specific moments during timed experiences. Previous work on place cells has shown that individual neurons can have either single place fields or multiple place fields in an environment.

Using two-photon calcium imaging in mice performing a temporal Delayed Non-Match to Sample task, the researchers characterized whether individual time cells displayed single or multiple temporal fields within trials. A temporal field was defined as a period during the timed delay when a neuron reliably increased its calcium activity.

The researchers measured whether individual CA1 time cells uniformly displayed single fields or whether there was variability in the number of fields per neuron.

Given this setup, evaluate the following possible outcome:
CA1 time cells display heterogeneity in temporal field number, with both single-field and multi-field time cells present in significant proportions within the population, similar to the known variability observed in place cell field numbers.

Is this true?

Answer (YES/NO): YES